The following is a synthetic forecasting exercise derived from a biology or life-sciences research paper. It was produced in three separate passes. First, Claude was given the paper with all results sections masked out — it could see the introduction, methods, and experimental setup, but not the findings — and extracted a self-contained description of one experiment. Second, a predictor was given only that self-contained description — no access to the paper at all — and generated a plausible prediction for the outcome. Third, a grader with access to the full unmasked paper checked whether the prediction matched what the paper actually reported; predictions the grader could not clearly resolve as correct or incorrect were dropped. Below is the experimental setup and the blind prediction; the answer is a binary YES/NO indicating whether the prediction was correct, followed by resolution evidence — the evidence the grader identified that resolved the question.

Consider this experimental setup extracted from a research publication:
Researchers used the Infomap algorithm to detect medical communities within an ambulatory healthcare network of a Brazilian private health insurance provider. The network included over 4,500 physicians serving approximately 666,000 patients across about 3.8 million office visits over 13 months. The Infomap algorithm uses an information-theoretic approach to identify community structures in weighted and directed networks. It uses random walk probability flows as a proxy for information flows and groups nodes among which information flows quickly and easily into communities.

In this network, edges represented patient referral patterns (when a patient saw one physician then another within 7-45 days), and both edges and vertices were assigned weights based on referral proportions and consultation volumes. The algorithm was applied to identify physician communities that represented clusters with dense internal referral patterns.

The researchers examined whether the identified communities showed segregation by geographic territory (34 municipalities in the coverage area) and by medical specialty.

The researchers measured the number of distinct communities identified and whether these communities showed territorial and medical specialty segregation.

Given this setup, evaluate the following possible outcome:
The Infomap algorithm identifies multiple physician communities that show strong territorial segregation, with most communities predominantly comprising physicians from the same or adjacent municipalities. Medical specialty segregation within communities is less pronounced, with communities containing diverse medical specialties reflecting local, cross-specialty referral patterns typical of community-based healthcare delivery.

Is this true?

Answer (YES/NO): NO